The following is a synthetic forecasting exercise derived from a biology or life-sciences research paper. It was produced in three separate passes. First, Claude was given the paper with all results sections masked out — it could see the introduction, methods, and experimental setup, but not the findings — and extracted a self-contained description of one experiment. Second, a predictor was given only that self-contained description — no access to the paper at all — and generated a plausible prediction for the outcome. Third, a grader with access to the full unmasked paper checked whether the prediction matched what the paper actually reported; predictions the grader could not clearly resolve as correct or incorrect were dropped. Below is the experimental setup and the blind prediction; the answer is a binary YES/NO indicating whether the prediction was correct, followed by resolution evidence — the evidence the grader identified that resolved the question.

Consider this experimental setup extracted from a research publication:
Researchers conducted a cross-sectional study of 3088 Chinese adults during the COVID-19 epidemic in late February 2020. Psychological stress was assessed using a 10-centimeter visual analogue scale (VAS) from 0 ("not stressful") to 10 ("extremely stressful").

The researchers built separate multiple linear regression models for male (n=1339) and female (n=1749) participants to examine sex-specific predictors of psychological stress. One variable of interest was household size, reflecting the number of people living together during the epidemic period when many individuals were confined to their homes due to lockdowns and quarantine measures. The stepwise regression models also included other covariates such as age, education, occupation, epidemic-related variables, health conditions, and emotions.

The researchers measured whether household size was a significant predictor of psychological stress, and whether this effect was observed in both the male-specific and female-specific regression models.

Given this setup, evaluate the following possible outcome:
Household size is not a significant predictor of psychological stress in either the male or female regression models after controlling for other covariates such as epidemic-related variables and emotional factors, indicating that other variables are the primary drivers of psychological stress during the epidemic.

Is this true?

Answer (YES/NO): YES